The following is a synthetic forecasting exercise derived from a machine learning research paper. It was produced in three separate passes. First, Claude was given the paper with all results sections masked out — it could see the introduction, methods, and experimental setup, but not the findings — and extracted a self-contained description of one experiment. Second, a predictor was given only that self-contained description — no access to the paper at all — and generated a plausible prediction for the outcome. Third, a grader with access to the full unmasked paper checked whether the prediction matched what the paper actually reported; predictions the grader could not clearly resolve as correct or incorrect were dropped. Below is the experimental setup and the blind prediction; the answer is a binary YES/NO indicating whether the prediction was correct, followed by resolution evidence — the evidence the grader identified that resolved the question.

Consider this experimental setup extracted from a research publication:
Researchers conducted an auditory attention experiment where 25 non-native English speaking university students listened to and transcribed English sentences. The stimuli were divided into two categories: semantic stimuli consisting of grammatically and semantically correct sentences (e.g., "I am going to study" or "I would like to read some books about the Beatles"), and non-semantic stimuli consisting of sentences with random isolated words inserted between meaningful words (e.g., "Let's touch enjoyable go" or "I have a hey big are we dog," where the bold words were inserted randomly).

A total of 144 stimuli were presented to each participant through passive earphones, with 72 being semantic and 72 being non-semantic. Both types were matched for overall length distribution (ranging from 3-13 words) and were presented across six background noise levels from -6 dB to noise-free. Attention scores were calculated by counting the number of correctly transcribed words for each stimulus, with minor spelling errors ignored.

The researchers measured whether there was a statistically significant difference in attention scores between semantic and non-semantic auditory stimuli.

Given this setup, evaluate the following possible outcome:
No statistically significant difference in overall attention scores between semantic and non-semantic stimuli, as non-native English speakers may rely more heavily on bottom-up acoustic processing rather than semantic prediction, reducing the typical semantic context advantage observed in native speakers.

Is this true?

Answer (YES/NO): NO